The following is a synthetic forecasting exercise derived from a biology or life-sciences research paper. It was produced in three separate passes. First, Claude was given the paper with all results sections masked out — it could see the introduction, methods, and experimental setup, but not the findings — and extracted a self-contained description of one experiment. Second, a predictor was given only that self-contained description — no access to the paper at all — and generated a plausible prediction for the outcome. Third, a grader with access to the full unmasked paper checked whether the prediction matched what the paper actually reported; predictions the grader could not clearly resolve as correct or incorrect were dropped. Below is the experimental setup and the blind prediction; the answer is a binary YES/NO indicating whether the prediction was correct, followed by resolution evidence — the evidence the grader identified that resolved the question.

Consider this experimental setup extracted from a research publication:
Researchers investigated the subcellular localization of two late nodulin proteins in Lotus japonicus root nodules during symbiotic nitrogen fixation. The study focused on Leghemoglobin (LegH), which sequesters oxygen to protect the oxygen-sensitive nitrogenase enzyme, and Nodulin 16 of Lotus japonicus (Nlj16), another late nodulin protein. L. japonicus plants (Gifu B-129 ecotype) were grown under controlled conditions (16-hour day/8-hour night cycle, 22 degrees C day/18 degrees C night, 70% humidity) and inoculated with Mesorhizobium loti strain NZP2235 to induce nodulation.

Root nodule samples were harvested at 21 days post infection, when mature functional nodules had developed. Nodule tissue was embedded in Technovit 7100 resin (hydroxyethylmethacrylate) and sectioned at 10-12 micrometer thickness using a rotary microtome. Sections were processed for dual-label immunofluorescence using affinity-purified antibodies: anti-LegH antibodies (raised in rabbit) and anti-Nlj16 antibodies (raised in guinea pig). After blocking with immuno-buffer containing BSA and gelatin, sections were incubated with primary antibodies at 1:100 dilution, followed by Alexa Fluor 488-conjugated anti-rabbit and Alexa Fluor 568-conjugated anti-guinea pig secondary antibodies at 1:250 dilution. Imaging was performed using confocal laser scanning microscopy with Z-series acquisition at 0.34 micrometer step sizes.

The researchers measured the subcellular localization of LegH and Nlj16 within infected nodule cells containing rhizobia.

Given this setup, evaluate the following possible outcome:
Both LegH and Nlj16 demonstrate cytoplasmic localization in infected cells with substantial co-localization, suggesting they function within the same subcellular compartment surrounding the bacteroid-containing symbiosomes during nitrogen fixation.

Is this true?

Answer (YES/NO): NO